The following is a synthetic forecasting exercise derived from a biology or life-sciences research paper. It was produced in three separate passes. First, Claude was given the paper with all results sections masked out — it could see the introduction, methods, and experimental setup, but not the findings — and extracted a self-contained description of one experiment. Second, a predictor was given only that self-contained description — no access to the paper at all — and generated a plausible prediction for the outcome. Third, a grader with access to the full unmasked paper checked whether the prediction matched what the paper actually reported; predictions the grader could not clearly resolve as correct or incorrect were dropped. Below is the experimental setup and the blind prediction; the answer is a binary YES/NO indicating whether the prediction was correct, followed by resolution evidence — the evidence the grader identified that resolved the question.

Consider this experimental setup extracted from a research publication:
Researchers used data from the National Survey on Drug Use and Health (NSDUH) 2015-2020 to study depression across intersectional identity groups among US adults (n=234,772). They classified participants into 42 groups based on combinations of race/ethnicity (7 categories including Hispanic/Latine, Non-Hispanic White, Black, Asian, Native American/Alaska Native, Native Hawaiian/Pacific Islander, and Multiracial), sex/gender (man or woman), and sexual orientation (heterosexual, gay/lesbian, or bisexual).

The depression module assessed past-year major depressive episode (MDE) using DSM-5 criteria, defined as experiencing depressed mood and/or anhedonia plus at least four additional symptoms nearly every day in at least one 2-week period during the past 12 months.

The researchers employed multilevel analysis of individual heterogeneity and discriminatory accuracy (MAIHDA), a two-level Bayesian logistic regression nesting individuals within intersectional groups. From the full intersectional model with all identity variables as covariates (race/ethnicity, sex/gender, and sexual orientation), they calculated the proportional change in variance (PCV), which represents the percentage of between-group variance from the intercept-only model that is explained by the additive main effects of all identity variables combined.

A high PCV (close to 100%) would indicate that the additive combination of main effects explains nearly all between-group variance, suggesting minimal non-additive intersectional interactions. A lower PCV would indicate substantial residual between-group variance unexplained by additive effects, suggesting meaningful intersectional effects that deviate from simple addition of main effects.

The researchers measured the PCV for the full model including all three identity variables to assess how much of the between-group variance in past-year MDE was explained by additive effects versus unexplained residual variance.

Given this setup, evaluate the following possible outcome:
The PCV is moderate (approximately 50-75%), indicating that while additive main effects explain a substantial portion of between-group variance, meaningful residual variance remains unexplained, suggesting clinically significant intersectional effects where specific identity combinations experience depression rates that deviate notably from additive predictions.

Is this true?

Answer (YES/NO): NO